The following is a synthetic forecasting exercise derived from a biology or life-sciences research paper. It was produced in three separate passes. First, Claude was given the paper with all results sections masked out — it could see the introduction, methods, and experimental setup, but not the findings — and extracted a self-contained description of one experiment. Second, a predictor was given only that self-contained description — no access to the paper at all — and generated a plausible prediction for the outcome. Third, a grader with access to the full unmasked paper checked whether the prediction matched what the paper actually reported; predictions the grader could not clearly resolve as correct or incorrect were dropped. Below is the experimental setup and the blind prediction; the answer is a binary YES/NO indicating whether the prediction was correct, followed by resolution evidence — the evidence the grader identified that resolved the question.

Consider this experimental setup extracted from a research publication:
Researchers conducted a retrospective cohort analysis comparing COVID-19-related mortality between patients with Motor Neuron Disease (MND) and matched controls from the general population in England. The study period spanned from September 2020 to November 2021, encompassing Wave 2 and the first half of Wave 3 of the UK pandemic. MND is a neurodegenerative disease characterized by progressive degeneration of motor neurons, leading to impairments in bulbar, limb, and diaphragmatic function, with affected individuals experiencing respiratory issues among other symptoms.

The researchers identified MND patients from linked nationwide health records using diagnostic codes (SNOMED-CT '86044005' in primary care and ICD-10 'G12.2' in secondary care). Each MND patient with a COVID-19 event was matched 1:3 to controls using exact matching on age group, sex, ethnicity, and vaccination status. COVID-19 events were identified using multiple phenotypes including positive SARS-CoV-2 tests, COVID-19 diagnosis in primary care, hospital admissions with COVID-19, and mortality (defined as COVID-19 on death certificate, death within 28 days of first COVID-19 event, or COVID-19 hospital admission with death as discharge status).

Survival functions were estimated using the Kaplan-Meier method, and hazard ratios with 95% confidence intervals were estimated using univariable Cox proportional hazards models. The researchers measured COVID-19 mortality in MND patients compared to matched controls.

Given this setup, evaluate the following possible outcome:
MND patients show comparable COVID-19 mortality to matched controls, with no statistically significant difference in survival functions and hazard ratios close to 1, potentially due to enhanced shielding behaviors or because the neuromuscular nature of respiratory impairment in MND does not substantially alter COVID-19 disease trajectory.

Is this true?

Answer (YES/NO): NO